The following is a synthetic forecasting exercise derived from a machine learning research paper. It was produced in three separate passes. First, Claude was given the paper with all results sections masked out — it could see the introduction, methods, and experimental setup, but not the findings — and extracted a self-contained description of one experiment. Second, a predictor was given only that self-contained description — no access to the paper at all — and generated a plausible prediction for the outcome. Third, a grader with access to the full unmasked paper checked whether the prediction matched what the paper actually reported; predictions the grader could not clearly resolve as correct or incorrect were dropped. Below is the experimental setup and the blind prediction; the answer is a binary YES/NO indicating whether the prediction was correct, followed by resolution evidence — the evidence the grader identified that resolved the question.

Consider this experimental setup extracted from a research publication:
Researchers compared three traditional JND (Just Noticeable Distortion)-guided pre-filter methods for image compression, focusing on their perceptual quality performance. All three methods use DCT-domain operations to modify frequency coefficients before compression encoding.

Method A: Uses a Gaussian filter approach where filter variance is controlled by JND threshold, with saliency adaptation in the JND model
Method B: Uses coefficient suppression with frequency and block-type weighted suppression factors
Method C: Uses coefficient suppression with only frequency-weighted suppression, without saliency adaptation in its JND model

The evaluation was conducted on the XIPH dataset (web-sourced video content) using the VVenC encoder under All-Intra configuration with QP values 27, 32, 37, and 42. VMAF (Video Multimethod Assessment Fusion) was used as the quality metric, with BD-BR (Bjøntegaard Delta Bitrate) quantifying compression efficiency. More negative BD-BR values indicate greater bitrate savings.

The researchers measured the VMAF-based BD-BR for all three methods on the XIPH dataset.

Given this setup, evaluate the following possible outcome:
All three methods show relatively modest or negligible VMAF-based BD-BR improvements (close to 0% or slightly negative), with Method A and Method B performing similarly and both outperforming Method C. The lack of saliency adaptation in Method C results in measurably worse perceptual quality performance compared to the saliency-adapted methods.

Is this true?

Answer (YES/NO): NO